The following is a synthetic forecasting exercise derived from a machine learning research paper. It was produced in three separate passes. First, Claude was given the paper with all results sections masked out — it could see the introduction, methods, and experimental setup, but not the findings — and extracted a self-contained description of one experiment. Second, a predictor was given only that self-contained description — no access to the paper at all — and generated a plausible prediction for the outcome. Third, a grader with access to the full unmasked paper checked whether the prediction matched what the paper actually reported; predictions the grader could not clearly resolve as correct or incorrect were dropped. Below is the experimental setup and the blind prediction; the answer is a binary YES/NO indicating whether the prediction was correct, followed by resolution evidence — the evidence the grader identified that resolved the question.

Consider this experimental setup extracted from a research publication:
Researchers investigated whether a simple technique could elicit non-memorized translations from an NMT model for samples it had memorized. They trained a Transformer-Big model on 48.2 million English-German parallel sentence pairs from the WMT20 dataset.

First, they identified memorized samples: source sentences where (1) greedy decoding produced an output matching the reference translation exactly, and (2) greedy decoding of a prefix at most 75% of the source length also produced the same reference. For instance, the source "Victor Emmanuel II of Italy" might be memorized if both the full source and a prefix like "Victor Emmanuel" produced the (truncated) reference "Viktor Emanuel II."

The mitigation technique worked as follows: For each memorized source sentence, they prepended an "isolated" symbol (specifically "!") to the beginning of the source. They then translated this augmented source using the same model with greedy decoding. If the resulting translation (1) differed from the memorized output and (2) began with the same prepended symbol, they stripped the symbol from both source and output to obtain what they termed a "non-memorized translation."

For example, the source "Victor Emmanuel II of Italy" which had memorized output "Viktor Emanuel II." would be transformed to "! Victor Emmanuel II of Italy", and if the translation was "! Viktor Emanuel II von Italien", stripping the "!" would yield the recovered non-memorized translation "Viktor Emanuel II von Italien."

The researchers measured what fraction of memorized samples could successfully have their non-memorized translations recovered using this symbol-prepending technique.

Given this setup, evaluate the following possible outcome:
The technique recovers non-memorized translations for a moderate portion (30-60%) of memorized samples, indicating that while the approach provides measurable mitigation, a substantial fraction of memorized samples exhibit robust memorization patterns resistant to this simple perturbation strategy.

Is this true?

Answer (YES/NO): NO